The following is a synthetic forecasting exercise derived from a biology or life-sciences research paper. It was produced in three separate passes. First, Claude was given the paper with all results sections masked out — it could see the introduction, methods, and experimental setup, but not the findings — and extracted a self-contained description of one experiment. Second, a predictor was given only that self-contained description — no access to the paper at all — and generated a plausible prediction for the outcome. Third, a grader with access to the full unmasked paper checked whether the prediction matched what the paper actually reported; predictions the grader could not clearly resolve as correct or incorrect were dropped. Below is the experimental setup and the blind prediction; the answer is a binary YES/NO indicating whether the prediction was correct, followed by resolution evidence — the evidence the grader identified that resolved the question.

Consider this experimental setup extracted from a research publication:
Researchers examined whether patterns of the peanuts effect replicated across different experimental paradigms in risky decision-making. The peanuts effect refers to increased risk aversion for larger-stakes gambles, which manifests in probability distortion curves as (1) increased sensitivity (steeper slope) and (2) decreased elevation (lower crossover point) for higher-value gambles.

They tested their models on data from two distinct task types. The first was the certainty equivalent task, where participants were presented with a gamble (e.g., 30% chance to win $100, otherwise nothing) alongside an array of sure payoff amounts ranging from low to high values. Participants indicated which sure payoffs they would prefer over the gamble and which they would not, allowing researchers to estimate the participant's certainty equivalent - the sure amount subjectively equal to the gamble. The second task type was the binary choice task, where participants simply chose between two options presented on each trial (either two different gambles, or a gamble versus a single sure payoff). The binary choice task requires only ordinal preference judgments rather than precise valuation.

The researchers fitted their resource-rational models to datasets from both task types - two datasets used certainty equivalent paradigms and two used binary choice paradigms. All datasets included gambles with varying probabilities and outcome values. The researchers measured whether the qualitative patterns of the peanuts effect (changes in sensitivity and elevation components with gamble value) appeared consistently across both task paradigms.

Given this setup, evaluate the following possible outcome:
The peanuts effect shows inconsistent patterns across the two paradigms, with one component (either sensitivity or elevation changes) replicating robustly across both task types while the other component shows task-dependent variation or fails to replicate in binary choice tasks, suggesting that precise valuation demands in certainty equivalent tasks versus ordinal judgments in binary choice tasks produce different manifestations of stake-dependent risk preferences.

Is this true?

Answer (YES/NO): NO